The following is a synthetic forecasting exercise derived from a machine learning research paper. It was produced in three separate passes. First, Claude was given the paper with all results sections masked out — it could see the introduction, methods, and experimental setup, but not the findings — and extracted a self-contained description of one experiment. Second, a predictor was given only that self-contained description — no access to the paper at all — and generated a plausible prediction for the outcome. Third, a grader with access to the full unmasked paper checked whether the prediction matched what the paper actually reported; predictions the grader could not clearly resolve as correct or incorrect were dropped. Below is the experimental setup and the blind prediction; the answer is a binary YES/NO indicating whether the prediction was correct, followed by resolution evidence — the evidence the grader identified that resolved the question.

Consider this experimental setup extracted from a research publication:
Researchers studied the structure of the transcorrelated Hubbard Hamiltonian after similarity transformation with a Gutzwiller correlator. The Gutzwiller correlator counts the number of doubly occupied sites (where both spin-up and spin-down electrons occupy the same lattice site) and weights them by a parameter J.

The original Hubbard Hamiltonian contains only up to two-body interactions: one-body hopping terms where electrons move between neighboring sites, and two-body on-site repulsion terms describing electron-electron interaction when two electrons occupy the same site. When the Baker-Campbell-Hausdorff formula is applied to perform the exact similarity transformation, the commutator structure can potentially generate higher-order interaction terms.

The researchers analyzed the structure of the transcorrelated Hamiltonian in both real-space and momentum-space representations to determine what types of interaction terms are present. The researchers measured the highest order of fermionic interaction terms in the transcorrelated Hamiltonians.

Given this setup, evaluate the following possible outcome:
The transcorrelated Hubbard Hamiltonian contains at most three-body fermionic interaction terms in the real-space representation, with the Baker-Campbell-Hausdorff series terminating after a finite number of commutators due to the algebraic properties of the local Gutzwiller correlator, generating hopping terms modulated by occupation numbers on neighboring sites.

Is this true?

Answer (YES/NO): YES